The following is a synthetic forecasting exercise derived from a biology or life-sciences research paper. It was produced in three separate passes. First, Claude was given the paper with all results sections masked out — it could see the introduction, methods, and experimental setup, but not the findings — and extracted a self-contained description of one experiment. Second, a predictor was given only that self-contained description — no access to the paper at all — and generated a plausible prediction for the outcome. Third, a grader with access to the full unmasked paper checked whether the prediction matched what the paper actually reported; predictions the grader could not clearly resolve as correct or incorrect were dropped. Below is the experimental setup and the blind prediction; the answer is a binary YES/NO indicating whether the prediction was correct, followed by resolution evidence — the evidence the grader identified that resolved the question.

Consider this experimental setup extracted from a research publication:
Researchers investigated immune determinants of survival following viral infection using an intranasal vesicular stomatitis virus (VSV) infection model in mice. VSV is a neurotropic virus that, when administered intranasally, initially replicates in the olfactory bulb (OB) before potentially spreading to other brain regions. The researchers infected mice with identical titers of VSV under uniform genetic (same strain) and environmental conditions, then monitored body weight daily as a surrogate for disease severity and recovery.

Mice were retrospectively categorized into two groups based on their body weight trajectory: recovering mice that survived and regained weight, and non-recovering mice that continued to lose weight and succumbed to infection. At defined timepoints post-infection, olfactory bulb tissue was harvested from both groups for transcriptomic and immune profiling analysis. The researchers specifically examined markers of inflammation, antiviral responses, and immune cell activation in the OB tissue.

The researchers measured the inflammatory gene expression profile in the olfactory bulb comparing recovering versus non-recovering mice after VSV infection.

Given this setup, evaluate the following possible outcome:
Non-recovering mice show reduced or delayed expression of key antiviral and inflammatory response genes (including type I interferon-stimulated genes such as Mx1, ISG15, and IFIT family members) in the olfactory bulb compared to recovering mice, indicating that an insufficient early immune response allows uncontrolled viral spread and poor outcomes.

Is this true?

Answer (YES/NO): NO